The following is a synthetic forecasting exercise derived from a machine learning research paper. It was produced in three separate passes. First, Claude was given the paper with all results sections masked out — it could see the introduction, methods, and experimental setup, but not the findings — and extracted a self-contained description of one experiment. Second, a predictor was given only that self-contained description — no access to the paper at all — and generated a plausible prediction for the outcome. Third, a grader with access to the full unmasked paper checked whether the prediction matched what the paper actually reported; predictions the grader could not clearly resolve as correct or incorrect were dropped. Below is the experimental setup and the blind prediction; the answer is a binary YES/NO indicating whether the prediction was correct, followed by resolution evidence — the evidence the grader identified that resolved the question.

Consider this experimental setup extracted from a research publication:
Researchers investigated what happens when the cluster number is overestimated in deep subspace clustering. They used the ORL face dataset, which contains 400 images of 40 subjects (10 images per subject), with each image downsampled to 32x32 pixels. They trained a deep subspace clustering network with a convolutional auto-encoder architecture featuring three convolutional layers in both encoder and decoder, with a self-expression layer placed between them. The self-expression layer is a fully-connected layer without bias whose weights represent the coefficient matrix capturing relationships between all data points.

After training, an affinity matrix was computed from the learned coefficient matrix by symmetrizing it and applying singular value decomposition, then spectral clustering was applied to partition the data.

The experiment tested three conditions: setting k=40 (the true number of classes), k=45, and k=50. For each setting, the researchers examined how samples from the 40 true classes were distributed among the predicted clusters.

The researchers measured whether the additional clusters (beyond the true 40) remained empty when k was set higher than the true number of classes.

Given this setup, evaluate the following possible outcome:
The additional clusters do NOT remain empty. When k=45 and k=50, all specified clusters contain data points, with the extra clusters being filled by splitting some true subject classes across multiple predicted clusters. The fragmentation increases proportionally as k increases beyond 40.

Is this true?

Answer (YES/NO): YES